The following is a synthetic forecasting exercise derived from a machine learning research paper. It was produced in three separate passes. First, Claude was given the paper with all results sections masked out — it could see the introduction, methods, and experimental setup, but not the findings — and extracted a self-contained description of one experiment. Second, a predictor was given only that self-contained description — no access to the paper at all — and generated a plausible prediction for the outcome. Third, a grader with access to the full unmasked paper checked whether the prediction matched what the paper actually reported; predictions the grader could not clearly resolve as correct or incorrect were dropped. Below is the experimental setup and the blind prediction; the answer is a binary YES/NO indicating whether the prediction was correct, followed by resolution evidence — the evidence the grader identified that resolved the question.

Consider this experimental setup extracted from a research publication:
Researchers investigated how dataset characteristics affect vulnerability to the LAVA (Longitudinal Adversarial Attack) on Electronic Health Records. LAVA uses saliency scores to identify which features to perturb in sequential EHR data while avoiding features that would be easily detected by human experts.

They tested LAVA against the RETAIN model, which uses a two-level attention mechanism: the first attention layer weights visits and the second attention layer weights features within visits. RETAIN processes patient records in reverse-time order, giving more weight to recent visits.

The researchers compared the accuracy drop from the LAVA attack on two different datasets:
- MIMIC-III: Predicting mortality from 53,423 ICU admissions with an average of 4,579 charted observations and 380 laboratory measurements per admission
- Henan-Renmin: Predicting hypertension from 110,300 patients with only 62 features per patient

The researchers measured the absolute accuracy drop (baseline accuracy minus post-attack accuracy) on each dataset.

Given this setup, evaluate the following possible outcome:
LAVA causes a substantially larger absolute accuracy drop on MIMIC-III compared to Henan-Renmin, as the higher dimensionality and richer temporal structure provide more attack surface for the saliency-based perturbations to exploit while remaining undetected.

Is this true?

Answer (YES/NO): YES